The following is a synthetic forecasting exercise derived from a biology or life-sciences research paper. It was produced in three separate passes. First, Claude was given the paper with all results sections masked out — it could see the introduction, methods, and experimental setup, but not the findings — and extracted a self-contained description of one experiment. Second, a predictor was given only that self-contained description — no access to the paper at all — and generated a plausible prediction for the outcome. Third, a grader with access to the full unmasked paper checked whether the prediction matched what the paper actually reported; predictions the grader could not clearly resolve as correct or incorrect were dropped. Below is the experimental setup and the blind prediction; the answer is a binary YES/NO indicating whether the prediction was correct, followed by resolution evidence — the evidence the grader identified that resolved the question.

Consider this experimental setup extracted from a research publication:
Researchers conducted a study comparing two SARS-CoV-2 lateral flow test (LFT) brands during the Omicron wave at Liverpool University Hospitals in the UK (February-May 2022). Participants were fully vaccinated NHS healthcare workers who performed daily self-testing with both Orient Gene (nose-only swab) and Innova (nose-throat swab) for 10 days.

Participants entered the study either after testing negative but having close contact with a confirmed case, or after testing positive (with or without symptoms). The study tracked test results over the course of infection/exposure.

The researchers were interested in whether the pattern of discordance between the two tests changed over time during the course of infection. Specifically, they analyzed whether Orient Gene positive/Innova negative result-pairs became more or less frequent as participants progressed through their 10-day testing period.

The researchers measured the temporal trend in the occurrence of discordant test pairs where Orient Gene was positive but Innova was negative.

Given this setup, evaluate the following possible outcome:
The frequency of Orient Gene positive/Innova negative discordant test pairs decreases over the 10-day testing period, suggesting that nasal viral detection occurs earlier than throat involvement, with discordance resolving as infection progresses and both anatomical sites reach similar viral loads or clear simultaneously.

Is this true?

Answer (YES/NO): NO